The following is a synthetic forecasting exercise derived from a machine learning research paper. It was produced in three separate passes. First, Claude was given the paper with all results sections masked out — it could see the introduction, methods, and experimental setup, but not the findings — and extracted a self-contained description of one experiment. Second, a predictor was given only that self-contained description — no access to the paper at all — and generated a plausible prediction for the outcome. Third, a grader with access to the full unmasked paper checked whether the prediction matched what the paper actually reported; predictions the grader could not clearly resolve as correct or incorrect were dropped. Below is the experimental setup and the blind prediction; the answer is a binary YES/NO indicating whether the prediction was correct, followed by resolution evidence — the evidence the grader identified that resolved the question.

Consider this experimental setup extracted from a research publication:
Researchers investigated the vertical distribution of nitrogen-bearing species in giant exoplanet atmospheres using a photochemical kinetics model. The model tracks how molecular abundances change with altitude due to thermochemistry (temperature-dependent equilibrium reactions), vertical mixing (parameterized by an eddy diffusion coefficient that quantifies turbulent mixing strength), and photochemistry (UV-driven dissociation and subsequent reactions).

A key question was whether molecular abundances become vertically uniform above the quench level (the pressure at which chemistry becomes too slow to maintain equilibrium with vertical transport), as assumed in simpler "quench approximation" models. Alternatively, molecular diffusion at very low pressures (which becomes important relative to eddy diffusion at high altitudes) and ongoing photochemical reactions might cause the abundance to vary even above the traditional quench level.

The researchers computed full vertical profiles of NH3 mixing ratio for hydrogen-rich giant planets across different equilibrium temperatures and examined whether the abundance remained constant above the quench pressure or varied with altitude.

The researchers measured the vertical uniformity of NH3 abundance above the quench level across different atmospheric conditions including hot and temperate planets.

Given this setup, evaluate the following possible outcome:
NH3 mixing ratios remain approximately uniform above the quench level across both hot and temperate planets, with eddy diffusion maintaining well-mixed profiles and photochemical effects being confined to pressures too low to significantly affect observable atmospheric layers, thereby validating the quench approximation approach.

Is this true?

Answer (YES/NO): NO